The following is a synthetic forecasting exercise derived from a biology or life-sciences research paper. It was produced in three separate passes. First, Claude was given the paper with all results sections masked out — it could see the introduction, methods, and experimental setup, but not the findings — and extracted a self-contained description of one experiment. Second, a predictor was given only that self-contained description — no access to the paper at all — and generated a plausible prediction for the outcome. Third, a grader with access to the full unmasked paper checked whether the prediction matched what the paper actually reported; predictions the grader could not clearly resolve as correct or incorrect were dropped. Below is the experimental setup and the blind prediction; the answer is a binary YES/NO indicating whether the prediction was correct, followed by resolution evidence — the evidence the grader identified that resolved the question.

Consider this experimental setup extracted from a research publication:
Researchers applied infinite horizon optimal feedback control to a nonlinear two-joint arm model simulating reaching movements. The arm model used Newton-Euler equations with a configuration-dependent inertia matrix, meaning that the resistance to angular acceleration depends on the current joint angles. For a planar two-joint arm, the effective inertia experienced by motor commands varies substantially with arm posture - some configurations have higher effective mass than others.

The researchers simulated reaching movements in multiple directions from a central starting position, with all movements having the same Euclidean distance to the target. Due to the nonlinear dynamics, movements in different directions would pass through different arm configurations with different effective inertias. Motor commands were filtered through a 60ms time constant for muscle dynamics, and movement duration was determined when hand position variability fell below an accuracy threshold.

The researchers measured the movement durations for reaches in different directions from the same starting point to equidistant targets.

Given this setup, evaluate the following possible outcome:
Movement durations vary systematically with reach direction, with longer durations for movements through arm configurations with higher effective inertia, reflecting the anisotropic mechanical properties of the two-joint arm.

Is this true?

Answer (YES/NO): YES